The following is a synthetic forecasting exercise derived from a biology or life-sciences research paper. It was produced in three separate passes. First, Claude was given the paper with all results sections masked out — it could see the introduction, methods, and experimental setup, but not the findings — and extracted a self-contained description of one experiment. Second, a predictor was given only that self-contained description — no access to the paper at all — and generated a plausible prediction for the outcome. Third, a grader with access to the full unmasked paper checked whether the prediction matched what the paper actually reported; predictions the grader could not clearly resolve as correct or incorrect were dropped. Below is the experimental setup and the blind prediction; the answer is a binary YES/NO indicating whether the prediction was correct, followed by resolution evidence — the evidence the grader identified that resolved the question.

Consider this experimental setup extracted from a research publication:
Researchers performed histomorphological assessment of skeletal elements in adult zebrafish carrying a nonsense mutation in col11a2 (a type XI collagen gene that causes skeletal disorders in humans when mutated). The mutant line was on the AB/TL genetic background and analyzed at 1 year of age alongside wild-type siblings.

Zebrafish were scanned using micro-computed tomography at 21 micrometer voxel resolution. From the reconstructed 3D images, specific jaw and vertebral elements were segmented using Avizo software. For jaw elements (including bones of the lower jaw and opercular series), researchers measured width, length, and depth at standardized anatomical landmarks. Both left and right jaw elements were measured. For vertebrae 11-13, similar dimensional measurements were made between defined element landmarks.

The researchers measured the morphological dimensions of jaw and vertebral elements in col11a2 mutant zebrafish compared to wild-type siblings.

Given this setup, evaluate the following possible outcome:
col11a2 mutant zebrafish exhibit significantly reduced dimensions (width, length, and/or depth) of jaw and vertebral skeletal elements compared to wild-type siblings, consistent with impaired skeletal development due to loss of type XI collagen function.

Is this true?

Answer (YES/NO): NO